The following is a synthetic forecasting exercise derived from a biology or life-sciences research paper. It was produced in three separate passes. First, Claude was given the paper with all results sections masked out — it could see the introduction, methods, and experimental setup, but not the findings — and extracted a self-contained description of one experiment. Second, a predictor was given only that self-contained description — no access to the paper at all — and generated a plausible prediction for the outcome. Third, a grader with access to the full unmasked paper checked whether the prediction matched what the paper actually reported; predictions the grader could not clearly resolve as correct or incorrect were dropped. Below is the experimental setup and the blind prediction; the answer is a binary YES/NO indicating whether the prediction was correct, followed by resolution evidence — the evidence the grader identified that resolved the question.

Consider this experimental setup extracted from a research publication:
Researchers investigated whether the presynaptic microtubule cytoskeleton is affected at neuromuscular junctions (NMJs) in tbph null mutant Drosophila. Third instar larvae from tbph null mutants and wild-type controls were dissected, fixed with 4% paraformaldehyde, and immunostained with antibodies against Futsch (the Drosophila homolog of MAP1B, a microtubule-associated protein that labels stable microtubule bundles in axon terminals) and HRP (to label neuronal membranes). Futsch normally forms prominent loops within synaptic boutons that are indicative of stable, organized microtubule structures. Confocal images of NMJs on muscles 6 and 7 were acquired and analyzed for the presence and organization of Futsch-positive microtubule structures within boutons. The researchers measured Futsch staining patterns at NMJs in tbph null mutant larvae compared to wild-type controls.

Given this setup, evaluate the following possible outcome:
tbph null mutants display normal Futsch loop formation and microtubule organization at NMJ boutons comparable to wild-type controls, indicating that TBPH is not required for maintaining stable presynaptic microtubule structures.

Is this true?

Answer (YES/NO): NO